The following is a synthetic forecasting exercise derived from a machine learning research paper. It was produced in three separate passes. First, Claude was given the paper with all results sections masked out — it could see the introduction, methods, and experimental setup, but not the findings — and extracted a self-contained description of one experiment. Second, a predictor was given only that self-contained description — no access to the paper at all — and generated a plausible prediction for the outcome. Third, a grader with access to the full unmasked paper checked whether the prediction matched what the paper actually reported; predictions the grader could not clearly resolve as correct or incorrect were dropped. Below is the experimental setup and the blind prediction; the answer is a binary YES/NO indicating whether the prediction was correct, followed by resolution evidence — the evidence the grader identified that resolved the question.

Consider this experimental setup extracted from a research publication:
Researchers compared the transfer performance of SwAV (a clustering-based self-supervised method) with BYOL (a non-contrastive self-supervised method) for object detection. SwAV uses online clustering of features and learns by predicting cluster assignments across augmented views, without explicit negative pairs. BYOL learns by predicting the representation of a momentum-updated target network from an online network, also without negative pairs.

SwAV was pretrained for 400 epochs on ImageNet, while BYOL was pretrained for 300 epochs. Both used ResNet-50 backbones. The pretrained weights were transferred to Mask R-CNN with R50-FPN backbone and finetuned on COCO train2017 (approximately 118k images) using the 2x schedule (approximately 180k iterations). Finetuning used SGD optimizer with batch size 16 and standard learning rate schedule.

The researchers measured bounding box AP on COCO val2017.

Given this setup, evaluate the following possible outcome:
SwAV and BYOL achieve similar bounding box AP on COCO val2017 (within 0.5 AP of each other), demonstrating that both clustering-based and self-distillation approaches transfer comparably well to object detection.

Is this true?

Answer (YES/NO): YES